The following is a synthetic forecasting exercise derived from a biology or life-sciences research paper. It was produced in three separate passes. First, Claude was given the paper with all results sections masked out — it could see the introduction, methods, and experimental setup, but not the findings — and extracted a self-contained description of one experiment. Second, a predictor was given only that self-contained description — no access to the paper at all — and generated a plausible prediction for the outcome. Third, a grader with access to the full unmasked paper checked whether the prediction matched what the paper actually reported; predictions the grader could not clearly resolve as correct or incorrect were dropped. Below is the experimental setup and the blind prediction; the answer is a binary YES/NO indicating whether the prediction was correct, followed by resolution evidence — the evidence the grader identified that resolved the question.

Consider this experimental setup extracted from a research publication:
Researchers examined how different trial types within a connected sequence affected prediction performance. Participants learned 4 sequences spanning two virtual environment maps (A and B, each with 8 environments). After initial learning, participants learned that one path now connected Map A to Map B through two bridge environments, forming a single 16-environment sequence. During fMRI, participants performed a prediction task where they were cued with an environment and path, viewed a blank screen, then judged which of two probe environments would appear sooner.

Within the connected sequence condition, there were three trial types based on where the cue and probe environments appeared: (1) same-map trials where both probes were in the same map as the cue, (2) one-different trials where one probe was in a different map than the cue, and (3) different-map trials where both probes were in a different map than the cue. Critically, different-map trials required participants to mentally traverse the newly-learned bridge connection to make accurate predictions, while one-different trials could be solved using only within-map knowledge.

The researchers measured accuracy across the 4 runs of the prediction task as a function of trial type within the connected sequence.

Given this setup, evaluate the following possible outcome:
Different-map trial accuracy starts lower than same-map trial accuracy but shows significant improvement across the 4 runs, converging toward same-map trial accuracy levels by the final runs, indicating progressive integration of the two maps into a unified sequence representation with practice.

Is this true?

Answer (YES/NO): YES